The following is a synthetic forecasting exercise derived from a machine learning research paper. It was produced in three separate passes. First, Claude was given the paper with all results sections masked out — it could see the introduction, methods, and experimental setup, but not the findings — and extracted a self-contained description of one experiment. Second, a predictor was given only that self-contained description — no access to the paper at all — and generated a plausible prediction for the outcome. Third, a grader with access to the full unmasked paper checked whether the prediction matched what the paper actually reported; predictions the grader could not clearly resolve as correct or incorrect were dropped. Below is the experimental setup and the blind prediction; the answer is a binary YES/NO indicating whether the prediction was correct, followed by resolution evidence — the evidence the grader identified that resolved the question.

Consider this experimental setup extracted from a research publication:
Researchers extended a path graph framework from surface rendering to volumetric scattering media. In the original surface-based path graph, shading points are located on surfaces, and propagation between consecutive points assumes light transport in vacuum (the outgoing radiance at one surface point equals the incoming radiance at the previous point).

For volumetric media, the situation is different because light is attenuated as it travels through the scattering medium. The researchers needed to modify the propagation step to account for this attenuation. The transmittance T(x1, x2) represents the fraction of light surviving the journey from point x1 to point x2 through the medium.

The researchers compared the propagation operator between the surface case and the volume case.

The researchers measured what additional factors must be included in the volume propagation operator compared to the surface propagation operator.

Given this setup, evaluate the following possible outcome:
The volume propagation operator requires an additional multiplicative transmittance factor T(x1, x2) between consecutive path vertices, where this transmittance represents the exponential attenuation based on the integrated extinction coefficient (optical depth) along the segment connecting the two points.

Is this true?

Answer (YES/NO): YES